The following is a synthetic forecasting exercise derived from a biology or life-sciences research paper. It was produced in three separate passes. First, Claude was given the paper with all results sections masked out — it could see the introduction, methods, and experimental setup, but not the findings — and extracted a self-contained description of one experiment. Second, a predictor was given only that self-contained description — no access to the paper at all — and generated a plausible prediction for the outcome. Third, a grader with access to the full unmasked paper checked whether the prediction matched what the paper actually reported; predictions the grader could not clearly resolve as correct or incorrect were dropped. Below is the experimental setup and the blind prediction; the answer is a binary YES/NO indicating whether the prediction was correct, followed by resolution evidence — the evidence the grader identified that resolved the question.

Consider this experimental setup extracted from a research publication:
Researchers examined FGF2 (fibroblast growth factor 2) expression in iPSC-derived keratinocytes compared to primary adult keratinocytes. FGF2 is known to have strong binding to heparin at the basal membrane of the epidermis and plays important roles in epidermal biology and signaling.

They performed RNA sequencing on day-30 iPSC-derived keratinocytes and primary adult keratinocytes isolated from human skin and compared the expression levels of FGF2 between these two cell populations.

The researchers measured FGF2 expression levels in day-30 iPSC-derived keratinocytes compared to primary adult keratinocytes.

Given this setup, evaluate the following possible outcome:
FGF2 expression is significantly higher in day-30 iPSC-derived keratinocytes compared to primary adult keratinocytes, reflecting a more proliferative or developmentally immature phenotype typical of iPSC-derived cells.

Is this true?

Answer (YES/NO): NO